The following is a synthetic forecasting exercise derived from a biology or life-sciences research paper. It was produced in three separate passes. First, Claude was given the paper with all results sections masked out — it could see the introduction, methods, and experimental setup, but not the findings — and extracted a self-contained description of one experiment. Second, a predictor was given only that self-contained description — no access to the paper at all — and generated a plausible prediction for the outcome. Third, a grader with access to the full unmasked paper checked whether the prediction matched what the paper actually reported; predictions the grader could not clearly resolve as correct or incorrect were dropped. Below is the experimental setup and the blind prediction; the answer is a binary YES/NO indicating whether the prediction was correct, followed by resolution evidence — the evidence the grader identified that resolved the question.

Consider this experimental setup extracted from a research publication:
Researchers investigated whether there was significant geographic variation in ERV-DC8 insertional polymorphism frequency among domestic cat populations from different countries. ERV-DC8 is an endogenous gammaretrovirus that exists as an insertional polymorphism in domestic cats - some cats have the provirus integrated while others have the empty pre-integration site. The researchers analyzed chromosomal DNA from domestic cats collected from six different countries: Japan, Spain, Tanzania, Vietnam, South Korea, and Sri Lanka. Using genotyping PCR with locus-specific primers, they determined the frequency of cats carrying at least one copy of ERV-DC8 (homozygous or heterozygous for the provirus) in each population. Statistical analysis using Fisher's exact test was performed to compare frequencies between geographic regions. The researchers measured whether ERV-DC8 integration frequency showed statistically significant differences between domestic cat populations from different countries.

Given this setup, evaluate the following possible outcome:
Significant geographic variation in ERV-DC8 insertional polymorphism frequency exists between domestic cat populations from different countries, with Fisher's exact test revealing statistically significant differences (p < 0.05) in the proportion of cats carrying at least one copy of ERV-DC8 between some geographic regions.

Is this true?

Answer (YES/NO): YES